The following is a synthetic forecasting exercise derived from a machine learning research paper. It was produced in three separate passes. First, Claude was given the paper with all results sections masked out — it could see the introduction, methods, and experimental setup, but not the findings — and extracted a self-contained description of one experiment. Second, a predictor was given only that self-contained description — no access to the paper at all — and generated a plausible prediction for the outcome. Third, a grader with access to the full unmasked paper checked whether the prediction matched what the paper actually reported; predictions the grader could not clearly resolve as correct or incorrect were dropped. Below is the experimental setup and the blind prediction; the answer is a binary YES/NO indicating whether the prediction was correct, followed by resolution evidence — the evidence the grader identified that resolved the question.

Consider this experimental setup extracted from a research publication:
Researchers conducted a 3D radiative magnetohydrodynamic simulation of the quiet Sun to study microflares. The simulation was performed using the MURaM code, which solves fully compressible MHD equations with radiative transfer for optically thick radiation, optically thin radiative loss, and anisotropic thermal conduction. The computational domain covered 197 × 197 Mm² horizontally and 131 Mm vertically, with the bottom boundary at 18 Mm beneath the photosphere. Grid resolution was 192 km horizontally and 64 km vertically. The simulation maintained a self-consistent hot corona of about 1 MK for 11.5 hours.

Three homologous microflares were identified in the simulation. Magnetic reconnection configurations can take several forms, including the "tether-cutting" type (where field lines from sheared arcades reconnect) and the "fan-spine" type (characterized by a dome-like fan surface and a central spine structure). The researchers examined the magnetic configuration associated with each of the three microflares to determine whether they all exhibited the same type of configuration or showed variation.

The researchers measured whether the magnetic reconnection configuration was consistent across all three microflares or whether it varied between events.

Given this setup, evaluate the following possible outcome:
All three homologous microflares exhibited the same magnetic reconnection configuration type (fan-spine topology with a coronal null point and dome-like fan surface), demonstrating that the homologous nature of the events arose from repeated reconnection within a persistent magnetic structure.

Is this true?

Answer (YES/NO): NO